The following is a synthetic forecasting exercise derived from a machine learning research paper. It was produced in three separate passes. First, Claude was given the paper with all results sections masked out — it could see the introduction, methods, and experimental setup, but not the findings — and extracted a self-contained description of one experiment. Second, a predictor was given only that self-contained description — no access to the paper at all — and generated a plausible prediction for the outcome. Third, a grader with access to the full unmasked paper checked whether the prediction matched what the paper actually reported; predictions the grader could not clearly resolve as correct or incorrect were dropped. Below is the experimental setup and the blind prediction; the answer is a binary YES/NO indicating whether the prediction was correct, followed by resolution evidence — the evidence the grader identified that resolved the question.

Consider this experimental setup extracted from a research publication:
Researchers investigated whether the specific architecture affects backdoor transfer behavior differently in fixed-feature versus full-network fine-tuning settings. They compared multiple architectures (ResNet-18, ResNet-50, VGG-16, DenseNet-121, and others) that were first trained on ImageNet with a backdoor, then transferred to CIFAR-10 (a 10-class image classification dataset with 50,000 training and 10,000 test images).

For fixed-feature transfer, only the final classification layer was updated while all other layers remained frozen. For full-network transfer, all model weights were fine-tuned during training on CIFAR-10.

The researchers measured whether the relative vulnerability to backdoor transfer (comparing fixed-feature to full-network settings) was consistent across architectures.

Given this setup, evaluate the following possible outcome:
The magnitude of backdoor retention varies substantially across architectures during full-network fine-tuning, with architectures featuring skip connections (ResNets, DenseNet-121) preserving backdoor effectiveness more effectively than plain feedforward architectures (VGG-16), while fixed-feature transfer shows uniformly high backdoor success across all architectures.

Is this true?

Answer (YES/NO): NO